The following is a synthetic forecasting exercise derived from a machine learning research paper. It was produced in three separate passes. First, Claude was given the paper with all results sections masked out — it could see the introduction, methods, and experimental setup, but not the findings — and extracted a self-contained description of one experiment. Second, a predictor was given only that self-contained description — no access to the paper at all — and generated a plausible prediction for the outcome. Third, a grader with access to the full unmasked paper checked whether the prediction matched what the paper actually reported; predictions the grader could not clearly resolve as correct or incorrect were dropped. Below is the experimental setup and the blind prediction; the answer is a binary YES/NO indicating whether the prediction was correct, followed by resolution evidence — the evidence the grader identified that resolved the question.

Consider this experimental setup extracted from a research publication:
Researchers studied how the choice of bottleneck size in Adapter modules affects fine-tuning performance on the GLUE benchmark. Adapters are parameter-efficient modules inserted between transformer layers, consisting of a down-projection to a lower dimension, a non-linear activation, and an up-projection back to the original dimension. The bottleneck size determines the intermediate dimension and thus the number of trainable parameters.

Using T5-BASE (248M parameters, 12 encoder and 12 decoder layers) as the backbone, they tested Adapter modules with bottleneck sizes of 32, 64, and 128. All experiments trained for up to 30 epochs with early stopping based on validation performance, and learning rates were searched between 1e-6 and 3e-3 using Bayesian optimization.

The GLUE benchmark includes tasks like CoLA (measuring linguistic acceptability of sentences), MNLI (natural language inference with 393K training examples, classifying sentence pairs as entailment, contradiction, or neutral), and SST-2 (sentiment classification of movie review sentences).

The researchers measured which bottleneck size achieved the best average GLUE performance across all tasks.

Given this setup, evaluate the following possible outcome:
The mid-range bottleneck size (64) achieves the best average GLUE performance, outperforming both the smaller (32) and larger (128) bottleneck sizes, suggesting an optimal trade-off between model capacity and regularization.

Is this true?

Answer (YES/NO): YES